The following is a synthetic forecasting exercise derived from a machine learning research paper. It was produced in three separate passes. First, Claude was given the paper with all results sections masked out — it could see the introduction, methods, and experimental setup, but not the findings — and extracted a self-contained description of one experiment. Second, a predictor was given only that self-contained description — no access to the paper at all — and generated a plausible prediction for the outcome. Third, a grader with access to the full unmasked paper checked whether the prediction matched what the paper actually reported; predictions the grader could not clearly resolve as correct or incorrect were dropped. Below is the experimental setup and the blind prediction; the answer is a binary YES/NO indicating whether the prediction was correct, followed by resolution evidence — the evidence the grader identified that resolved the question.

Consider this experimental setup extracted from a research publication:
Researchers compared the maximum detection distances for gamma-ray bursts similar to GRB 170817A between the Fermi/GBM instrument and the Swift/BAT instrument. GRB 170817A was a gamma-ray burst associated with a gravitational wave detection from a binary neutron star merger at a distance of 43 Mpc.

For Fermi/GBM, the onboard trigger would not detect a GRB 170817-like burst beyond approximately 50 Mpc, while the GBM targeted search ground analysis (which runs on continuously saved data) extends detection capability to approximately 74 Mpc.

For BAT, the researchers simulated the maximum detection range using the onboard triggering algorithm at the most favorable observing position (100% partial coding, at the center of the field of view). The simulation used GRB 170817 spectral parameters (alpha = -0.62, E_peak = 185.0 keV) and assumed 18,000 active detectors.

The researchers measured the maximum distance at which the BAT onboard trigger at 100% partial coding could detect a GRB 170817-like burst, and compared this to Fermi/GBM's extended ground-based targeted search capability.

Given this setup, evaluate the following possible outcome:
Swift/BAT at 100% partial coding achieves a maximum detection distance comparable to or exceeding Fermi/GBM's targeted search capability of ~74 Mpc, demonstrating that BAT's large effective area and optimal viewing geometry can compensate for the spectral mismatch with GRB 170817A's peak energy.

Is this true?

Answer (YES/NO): NO